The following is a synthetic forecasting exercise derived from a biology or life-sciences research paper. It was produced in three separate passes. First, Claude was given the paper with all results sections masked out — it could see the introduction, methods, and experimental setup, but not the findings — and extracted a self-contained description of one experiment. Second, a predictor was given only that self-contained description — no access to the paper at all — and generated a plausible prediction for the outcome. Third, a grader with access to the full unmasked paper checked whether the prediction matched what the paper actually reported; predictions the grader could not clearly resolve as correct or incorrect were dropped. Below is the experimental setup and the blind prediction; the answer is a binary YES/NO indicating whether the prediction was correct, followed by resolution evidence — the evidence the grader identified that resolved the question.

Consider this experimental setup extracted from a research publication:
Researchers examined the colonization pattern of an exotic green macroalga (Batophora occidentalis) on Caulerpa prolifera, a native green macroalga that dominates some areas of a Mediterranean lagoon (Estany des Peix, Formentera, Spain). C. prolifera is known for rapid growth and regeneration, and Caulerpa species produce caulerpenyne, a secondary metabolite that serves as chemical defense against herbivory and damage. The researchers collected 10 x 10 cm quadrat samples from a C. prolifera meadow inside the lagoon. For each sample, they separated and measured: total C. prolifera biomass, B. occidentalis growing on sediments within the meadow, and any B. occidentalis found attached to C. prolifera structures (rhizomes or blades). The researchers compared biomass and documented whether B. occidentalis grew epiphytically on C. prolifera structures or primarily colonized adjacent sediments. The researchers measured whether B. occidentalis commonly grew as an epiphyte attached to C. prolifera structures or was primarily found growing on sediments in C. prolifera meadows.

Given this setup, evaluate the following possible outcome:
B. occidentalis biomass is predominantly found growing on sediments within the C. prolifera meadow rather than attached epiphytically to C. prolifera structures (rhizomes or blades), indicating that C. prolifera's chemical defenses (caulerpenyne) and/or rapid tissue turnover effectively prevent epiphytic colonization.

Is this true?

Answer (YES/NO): YES